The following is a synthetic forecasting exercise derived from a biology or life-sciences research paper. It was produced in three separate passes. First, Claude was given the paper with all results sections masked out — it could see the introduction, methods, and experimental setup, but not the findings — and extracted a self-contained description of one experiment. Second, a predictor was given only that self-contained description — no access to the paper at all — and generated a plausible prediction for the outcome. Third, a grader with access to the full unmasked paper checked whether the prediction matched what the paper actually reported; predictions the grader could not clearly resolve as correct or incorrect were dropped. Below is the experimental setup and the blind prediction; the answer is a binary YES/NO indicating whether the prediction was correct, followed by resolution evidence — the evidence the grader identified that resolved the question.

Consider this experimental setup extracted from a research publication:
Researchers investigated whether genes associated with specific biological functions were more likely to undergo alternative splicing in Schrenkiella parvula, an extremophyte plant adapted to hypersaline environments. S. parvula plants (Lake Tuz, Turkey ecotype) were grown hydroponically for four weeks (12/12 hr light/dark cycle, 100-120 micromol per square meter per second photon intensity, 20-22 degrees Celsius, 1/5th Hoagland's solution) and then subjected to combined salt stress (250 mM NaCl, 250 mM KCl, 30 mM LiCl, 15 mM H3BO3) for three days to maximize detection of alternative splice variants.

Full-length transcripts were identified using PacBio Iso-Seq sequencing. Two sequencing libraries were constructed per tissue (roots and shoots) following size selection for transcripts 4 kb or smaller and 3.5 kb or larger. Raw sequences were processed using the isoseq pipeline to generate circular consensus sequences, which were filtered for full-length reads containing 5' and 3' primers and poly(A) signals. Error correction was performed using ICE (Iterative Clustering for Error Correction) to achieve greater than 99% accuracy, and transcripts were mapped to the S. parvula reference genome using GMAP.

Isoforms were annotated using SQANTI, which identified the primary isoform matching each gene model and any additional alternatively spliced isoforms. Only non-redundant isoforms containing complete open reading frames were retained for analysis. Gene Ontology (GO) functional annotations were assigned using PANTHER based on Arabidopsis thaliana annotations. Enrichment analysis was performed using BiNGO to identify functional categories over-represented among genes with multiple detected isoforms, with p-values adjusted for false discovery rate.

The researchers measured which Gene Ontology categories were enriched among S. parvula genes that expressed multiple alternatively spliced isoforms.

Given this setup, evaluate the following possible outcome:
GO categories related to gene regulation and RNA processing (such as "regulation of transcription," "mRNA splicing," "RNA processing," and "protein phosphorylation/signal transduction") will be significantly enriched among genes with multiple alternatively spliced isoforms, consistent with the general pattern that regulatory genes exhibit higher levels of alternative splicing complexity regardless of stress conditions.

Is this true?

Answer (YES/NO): NO